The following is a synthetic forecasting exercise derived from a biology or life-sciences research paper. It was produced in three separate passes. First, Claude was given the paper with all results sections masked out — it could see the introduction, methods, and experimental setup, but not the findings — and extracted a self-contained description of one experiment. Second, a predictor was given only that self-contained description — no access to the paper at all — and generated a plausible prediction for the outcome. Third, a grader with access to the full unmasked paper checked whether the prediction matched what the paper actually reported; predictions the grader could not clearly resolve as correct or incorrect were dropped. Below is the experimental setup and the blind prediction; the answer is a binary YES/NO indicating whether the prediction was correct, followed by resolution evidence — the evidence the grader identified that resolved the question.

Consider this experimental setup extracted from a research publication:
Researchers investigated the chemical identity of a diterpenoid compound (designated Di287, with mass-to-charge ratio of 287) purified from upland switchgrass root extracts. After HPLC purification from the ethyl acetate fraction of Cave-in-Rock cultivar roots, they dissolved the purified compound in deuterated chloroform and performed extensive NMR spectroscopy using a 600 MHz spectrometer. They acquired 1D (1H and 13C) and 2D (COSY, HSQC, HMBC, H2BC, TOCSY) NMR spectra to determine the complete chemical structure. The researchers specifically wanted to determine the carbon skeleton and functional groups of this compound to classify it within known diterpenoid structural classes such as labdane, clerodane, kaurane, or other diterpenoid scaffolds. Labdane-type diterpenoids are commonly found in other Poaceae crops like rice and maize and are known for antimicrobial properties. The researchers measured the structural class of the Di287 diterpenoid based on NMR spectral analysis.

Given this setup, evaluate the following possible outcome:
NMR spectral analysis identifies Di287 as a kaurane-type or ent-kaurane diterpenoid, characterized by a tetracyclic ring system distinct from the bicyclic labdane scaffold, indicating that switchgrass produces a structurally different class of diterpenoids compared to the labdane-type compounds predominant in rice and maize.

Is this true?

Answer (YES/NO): NO